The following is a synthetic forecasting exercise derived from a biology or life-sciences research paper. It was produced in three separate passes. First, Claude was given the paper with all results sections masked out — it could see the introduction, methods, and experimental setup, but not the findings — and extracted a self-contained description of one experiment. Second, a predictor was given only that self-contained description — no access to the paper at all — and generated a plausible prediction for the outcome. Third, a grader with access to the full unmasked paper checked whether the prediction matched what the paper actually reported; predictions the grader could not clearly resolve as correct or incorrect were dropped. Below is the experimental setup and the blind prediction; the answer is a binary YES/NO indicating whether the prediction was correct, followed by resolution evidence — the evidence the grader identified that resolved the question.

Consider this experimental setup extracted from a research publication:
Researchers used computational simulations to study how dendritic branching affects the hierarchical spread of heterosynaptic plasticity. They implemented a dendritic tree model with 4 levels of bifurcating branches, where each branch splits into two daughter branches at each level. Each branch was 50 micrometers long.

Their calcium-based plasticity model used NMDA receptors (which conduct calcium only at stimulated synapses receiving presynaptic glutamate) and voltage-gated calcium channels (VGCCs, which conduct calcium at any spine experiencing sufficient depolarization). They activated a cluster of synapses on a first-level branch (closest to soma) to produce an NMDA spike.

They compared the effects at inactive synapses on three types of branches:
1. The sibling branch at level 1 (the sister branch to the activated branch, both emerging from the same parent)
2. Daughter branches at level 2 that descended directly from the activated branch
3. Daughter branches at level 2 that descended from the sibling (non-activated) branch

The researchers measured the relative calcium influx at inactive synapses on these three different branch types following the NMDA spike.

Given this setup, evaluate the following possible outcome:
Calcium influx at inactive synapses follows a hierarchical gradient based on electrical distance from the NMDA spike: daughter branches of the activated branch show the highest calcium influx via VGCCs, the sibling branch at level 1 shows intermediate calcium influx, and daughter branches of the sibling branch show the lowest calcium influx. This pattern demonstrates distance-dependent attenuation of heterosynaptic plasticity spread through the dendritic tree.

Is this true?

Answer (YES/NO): NO